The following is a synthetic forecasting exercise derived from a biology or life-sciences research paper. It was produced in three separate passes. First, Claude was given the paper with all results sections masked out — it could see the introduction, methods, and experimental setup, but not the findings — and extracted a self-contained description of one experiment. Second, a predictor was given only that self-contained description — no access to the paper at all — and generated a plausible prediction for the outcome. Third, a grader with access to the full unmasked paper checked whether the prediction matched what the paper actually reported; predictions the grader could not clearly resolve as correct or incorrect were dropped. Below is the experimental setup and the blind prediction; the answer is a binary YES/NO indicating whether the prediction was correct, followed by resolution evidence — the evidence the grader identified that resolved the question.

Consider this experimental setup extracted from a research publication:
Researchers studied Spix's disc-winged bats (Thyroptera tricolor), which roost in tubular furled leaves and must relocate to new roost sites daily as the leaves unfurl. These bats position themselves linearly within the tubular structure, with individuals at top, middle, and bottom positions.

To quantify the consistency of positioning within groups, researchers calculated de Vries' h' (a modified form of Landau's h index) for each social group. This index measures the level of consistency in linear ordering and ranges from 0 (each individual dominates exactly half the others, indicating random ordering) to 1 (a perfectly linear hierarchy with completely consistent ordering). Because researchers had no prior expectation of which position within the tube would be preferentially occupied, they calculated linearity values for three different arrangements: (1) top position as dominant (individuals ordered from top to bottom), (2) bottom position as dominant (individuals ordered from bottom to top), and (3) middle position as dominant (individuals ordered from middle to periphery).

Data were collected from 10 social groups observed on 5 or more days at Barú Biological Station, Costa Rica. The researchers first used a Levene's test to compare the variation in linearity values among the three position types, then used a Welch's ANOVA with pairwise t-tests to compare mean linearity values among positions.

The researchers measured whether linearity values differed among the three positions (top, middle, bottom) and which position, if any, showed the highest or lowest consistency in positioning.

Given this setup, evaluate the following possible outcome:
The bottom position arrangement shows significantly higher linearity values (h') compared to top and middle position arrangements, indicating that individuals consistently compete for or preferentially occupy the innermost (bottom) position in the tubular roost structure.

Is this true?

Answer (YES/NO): NO